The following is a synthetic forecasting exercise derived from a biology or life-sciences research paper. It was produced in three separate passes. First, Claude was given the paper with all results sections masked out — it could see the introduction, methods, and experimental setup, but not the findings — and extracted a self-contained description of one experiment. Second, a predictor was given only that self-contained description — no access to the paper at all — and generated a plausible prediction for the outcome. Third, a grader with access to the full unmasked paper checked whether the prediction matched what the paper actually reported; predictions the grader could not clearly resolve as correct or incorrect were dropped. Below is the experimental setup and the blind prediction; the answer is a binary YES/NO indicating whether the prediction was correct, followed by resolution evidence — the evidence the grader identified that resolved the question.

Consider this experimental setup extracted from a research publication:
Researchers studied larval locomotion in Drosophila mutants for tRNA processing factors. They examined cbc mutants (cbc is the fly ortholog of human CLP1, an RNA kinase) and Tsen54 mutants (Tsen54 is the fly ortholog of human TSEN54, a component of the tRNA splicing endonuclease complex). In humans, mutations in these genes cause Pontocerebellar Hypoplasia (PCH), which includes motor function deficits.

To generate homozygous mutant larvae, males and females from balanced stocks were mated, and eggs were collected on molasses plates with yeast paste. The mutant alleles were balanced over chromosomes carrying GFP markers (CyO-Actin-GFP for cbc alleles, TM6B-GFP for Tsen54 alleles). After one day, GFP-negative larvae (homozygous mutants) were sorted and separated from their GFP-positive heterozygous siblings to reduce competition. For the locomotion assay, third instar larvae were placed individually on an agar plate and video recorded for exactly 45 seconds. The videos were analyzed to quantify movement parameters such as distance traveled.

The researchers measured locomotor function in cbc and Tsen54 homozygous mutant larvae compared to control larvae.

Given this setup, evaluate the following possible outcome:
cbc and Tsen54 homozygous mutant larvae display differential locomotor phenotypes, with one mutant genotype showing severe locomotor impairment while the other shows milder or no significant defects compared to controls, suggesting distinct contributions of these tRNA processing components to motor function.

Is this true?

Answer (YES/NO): NO